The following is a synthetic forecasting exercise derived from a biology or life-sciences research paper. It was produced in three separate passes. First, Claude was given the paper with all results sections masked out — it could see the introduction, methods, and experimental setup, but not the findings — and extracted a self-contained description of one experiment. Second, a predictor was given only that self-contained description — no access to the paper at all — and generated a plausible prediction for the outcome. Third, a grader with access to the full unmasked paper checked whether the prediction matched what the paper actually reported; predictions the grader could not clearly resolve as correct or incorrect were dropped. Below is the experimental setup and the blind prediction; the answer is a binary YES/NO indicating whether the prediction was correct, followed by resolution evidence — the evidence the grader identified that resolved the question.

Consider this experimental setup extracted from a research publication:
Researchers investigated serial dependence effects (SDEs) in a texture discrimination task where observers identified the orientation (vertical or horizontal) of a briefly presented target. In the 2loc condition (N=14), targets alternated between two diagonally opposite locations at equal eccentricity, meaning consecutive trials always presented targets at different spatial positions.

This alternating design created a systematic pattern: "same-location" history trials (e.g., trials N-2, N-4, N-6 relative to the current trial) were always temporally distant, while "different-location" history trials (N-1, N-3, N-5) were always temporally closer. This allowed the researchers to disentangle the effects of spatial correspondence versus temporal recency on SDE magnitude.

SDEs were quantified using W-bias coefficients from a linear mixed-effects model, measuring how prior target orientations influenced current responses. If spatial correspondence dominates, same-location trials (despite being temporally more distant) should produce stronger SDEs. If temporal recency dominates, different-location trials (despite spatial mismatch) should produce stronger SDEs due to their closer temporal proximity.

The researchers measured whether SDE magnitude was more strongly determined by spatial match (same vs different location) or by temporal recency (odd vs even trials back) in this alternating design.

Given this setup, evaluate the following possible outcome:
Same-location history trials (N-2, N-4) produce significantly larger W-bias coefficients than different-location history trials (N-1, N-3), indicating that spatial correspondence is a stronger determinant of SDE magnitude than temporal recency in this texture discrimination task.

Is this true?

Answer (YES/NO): YES